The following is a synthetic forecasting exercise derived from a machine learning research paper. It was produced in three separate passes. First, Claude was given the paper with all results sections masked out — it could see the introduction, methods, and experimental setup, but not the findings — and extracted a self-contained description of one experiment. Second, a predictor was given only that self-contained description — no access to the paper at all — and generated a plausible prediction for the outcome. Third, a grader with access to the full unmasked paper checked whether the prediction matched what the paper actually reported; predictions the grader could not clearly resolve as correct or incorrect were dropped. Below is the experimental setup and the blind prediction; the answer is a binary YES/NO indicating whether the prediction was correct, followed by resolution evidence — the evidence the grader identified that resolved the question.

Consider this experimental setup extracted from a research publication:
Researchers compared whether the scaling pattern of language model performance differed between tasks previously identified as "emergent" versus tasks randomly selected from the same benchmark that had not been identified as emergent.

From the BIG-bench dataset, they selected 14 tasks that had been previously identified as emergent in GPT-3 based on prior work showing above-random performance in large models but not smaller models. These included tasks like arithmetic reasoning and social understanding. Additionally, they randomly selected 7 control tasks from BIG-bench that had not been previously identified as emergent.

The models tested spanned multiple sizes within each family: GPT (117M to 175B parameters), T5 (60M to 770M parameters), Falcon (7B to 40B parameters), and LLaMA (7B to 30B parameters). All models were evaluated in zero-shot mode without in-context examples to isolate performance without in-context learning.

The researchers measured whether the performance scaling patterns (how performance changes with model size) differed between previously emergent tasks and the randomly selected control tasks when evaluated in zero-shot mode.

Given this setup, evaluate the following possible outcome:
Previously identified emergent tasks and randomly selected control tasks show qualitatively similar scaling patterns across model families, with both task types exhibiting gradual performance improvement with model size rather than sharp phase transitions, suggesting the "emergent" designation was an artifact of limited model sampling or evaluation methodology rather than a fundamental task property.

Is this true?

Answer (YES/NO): YES